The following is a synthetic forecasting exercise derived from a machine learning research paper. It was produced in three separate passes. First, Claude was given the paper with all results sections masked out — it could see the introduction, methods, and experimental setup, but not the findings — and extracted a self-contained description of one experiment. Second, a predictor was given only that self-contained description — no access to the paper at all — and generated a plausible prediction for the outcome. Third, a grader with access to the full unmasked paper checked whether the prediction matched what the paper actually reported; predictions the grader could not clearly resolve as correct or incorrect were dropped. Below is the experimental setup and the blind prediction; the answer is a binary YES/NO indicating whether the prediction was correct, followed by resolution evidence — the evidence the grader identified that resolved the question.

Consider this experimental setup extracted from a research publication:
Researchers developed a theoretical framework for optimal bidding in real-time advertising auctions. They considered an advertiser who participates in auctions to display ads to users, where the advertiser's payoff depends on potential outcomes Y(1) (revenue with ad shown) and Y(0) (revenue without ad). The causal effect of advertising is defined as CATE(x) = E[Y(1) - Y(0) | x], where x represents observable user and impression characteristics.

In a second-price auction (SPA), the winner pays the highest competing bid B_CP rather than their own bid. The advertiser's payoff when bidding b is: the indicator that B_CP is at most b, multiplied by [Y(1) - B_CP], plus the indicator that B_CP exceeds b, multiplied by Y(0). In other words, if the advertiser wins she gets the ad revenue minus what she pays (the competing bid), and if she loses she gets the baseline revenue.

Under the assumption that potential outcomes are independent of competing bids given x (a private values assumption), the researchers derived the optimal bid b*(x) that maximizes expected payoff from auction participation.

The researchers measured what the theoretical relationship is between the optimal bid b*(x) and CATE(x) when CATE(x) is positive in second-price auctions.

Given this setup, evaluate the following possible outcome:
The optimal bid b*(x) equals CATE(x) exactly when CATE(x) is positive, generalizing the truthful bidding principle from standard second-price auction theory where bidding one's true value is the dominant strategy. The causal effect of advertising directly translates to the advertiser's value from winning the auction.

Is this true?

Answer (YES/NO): YES